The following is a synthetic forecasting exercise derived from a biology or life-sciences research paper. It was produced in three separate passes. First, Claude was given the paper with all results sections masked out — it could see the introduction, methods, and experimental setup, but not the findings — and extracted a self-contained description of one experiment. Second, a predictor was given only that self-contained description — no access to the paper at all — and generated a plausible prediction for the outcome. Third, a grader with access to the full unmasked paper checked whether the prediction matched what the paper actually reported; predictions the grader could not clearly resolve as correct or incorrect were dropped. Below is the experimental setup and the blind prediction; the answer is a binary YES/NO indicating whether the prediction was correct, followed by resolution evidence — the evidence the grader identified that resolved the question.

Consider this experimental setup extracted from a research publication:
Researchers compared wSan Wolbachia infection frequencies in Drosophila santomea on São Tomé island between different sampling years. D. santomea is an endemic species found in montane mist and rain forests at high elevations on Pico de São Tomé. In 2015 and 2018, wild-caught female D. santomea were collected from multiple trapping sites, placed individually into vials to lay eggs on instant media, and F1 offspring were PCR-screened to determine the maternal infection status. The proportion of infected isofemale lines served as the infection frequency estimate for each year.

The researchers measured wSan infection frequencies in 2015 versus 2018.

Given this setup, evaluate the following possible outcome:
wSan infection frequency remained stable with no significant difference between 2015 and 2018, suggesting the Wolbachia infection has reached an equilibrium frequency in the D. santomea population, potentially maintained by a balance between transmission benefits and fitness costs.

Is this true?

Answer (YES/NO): NO